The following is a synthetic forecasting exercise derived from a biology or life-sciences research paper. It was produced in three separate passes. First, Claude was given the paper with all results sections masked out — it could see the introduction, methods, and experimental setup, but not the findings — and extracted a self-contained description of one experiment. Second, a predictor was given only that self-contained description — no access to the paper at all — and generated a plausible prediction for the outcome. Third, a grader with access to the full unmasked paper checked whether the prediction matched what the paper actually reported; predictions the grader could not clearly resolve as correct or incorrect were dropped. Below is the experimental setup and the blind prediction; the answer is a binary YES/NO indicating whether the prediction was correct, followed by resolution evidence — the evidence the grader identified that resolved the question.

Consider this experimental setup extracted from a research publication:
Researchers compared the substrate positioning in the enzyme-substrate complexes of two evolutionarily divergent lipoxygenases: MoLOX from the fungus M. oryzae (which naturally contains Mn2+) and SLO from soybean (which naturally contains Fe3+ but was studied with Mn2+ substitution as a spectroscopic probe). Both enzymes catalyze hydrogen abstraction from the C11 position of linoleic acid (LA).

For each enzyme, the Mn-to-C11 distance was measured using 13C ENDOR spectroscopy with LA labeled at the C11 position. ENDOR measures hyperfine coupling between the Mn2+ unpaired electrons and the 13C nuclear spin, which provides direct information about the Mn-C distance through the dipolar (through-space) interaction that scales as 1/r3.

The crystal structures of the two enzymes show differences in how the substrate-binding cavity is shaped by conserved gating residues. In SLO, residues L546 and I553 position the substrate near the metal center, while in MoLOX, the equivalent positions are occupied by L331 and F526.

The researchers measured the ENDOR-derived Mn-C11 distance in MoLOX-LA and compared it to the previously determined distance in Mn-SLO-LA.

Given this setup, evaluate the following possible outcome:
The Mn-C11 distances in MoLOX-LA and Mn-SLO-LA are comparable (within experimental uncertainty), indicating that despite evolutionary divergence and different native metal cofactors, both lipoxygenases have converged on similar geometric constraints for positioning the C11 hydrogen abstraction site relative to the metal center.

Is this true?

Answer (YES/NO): NO